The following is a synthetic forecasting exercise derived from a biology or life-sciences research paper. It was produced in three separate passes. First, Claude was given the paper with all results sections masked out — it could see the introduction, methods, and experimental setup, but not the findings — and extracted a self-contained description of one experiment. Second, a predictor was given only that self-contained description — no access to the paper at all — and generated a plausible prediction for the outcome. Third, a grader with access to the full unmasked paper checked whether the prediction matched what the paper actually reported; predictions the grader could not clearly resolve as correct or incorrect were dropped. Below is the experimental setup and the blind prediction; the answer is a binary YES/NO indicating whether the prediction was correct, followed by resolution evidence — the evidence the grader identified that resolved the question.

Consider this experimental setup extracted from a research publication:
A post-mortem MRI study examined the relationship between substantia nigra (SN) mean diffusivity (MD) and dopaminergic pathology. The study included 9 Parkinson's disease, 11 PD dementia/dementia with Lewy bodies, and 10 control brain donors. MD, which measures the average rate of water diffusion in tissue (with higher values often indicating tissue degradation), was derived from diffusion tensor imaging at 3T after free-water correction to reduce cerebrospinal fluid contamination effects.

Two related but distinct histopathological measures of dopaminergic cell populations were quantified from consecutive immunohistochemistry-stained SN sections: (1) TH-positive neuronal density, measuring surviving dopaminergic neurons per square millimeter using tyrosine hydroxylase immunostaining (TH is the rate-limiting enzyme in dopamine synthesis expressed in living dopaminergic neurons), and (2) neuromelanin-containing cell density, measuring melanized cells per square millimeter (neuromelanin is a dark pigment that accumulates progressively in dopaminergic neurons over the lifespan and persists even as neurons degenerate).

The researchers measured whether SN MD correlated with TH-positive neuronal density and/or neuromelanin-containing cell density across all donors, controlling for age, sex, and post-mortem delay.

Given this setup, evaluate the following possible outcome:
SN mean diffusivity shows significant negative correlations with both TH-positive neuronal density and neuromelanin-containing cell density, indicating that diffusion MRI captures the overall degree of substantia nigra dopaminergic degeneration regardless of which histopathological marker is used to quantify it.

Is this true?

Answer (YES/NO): NO